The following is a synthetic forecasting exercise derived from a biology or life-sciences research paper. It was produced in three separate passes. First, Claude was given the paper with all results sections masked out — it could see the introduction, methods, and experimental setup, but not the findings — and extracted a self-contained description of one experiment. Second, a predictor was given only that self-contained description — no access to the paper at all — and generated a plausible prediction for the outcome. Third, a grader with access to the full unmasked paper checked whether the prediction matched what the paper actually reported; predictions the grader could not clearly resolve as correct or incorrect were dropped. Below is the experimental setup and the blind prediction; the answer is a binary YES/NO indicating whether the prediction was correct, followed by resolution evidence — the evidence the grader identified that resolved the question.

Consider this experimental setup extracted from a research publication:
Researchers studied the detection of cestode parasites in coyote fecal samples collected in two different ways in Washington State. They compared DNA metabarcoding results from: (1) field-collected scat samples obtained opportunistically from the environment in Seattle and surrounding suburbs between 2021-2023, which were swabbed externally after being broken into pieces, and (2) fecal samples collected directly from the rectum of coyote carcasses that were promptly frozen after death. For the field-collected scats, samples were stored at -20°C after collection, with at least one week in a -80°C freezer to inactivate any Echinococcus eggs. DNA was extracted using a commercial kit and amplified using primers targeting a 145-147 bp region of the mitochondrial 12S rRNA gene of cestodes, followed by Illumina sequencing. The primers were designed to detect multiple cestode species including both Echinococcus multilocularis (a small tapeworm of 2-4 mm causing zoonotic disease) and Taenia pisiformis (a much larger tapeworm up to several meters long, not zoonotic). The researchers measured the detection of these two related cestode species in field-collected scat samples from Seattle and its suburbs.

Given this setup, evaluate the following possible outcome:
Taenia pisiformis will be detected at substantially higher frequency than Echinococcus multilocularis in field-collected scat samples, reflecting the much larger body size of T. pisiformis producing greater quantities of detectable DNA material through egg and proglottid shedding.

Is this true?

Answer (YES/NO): YES